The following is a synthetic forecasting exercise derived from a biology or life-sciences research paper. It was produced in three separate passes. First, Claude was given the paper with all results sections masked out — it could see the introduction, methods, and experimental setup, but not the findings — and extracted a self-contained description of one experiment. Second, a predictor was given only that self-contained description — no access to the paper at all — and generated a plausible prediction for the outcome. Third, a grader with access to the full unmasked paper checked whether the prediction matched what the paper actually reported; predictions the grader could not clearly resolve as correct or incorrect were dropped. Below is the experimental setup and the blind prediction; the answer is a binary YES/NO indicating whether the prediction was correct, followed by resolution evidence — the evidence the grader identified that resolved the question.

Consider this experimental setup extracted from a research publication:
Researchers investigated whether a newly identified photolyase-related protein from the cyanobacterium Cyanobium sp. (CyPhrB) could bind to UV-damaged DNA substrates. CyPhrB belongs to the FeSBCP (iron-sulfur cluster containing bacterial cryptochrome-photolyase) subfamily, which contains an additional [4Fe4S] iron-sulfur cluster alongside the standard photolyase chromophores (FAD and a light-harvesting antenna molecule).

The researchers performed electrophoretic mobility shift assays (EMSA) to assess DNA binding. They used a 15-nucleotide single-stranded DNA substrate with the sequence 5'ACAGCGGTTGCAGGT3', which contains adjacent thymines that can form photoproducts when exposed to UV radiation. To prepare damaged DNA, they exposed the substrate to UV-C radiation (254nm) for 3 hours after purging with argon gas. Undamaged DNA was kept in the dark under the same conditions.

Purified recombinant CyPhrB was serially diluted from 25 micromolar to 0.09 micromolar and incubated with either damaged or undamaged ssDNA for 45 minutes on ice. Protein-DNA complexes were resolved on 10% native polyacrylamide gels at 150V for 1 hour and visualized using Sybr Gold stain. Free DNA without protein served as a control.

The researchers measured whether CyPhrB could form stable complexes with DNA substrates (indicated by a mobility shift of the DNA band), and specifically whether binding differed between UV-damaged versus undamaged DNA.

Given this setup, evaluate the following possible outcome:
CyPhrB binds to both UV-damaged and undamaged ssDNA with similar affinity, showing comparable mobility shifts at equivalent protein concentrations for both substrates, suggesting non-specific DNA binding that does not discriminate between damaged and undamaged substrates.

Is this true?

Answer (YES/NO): NO